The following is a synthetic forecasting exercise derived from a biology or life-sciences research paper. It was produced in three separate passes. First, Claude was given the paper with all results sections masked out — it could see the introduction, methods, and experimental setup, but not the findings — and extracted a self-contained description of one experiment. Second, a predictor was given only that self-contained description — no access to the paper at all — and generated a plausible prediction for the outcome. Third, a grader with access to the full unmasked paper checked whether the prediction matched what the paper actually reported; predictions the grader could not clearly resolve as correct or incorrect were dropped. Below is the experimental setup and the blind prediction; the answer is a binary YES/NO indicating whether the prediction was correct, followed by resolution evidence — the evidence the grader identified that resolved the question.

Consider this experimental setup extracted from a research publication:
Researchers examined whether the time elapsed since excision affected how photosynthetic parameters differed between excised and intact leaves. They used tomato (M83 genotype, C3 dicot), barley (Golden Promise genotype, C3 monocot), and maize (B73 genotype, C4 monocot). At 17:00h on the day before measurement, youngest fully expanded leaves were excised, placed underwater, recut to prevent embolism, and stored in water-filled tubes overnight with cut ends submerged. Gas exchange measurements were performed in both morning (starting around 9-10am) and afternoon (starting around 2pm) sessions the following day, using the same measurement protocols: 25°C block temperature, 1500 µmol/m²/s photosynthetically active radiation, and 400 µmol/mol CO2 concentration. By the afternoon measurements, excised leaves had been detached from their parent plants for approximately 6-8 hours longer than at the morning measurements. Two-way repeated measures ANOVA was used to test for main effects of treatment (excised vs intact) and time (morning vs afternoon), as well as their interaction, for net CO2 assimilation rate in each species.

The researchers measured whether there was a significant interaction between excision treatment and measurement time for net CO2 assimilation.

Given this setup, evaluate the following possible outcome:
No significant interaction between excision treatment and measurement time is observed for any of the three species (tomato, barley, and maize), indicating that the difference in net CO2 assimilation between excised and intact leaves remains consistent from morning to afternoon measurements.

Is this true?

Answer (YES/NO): YES